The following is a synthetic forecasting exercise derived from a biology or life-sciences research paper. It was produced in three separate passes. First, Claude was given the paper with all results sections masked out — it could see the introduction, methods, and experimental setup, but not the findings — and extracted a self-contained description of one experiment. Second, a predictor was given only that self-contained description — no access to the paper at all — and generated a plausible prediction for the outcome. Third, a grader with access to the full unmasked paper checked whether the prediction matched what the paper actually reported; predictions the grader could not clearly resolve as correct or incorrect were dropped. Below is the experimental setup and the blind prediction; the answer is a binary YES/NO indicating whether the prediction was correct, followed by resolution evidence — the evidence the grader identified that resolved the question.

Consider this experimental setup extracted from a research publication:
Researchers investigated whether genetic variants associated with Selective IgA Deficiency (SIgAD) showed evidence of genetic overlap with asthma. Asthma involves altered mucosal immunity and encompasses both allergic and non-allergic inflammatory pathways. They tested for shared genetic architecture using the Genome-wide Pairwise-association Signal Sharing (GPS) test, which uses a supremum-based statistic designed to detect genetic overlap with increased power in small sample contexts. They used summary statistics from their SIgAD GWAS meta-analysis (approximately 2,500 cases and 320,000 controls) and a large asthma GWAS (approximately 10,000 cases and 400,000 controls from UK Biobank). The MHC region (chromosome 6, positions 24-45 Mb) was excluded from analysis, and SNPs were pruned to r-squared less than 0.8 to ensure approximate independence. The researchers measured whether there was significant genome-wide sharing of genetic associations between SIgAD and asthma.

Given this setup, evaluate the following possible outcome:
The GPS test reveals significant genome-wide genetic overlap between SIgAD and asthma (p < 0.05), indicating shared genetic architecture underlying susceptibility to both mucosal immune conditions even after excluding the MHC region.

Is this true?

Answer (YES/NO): YES